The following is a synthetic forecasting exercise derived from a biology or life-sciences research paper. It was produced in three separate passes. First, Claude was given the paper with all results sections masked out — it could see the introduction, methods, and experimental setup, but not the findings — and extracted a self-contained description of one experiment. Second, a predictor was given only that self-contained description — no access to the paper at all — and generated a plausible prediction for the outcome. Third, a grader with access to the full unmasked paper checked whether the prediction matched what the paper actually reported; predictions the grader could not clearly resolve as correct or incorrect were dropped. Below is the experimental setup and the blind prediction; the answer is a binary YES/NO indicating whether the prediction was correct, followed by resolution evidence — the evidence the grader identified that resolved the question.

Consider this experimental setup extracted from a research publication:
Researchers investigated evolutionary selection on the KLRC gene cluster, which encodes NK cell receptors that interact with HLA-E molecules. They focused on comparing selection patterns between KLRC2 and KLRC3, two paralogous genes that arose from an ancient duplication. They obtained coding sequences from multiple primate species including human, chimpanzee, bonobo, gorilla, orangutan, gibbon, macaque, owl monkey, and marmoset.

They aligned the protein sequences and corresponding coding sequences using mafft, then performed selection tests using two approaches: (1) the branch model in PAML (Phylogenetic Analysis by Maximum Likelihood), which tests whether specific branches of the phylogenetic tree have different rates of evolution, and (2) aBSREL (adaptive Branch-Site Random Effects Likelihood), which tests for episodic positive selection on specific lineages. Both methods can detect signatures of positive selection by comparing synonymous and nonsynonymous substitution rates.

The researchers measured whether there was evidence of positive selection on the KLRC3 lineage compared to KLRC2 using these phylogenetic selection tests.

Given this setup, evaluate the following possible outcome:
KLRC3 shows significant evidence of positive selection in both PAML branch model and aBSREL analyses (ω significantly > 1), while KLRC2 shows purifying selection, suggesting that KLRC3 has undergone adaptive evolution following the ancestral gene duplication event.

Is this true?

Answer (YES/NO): NO